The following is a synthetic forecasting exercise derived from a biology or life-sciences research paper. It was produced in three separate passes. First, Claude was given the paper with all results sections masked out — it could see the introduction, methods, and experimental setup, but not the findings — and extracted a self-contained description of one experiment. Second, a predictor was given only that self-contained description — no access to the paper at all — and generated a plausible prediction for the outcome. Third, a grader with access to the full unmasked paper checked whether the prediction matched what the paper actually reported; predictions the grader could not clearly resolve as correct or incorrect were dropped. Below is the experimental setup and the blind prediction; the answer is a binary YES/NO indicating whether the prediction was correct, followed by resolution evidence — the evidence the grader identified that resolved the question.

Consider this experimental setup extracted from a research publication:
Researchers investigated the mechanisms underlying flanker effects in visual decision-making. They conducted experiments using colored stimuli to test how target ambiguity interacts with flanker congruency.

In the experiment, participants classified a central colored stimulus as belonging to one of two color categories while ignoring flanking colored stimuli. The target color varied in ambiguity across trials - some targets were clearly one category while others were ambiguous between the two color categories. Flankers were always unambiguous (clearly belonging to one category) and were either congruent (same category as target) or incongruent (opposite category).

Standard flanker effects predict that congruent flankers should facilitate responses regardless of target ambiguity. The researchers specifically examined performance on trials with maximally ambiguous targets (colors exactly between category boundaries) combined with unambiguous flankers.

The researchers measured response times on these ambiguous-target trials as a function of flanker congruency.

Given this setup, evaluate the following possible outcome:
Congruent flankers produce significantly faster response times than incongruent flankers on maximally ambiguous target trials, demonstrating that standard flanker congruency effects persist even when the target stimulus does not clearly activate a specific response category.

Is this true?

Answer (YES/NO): NO